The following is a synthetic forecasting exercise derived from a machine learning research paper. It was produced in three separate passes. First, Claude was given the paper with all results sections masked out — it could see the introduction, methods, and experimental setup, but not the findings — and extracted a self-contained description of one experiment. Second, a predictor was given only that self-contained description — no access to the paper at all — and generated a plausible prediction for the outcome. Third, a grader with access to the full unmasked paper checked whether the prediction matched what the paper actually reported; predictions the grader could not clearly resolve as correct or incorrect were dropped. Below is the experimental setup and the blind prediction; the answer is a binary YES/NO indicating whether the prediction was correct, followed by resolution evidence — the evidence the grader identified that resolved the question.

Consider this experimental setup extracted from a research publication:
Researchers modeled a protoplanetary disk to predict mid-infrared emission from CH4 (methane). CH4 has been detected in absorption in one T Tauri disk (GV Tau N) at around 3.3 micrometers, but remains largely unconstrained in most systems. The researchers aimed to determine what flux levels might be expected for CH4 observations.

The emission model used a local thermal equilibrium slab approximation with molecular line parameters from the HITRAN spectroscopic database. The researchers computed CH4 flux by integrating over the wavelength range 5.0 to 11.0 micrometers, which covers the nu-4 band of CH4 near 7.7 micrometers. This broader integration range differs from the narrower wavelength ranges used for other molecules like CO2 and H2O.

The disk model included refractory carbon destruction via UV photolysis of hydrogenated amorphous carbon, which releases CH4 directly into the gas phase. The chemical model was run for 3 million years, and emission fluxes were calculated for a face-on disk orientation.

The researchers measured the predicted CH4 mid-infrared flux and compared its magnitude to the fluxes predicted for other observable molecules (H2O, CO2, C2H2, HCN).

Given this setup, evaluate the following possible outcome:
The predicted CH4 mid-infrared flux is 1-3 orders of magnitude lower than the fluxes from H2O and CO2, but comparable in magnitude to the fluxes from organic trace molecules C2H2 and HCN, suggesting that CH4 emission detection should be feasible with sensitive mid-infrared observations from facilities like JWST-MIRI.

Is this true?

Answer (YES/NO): NO